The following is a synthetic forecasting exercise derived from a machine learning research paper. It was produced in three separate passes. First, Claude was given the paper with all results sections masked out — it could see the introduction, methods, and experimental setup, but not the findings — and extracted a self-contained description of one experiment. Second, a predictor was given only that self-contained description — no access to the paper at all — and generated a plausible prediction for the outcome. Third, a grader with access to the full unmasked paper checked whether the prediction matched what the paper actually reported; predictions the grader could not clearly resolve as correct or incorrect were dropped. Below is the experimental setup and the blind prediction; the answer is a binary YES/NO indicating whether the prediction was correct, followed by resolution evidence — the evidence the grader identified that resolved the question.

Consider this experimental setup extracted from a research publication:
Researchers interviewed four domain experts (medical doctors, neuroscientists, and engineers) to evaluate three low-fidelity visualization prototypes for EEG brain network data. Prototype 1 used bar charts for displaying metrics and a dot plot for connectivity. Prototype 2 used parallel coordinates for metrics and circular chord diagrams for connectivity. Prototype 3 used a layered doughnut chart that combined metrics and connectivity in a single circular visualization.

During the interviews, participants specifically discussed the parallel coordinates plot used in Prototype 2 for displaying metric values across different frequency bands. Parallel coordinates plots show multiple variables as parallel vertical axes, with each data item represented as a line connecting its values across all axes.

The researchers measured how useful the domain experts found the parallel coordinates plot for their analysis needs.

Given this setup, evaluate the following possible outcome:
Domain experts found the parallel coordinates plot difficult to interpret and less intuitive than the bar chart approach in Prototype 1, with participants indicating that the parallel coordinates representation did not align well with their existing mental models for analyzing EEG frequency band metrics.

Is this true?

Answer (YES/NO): NO